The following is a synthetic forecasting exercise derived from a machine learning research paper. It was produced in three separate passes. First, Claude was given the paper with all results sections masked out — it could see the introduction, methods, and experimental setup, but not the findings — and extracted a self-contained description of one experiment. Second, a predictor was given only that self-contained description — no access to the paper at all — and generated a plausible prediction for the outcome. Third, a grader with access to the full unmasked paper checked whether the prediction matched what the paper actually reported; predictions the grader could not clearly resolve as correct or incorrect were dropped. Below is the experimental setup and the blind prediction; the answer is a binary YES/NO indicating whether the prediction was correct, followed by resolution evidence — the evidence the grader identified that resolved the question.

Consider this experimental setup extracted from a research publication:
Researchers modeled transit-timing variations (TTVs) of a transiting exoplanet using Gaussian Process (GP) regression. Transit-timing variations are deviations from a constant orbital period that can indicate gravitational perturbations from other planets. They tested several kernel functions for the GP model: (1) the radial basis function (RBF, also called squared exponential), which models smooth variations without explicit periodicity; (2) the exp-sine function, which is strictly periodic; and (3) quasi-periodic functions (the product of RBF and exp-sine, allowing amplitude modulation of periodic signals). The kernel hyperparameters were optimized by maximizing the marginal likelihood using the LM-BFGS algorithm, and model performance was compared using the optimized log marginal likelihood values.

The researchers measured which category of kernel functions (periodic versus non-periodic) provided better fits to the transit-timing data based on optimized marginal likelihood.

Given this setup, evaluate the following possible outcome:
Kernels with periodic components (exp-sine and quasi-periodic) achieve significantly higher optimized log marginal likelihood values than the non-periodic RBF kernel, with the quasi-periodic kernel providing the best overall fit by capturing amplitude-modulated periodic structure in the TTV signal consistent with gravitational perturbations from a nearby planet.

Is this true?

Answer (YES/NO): NO